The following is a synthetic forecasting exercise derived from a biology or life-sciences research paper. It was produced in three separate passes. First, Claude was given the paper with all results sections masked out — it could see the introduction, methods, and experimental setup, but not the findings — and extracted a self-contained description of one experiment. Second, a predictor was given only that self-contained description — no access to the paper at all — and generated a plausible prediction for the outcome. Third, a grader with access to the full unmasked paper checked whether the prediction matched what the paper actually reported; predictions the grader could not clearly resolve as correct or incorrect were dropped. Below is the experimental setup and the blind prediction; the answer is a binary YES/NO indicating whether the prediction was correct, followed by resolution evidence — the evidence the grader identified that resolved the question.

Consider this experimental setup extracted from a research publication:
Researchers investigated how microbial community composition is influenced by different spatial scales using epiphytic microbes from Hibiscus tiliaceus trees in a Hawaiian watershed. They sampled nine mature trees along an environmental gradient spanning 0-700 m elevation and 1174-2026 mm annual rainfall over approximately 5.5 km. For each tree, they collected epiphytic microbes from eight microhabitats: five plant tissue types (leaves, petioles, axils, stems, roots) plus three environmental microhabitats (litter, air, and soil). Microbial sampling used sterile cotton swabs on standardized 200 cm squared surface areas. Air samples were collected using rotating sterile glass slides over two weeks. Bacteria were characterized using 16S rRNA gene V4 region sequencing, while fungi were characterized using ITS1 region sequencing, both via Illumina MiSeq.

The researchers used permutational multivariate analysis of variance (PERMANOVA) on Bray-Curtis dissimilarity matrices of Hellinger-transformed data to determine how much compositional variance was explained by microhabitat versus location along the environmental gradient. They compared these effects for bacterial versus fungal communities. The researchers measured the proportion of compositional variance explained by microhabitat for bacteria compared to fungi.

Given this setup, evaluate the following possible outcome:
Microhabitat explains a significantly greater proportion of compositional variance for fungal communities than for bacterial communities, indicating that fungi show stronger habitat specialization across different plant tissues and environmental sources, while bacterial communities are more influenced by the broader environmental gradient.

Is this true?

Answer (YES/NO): NO